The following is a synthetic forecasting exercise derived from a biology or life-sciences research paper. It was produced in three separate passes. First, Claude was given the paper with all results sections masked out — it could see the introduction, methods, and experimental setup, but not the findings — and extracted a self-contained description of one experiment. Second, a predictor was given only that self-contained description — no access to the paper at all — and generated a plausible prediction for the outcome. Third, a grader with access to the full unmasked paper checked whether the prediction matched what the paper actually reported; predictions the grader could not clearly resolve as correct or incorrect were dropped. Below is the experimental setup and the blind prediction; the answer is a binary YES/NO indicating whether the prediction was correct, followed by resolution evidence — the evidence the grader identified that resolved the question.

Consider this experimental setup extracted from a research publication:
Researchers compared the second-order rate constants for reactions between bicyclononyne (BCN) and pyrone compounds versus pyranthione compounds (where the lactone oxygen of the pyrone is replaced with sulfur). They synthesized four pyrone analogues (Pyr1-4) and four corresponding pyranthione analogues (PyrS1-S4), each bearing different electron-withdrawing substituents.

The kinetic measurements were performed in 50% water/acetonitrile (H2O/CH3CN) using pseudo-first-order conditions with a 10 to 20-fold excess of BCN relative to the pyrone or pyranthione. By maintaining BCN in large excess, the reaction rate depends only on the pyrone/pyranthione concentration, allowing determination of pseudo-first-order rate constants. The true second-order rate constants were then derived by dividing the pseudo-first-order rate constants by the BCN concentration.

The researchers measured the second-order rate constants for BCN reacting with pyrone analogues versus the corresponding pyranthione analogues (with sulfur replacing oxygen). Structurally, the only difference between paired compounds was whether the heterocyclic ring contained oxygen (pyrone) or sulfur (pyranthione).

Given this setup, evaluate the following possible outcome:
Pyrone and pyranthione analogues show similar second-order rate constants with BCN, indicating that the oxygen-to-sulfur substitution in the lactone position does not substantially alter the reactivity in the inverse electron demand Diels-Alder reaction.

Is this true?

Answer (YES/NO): NO